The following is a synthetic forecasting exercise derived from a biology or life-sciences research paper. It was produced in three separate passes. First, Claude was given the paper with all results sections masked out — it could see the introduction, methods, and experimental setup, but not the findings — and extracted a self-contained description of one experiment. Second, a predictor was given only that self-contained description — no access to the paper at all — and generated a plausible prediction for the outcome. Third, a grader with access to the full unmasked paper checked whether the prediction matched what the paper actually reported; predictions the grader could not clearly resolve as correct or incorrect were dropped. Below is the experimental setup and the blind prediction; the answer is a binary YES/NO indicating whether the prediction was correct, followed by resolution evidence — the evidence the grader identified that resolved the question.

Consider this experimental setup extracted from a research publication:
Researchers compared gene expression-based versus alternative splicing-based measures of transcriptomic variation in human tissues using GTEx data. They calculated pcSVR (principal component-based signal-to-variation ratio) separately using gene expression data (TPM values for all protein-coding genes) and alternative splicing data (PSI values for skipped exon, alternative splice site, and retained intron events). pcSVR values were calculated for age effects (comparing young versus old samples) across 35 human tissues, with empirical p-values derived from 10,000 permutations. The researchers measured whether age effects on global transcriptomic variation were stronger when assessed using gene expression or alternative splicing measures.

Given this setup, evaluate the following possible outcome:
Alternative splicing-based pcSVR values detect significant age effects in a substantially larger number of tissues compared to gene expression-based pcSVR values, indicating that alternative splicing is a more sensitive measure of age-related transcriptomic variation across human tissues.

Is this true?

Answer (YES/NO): NO